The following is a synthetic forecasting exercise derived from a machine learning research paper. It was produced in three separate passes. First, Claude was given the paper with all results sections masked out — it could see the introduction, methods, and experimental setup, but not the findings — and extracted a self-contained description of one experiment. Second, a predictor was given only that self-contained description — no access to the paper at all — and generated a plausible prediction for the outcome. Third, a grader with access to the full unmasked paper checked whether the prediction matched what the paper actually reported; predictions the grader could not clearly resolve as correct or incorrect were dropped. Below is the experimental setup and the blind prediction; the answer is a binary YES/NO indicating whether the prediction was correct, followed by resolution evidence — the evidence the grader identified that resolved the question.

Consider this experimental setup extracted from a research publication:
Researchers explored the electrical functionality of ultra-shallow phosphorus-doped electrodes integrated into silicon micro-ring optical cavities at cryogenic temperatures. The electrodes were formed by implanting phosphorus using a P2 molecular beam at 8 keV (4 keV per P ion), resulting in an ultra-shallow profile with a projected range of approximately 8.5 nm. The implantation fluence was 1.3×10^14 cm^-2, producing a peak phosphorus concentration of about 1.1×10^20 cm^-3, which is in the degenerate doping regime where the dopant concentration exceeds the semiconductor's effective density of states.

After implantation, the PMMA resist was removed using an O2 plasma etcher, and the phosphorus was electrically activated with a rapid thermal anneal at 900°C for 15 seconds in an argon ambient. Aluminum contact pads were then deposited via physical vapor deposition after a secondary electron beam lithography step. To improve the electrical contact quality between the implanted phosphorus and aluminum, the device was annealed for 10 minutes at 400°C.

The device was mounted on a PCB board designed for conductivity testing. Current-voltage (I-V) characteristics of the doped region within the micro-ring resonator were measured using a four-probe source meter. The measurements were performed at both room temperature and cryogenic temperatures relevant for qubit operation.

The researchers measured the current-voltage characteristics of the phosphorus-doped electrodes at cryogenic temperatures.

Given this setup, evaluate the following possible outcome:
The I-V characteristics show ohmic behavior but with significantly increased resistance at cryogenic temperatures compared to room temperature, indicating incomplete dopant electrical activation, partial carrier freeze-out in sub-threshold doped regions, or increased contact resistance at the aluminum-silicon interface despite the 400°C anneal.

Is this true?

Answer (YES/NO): NO